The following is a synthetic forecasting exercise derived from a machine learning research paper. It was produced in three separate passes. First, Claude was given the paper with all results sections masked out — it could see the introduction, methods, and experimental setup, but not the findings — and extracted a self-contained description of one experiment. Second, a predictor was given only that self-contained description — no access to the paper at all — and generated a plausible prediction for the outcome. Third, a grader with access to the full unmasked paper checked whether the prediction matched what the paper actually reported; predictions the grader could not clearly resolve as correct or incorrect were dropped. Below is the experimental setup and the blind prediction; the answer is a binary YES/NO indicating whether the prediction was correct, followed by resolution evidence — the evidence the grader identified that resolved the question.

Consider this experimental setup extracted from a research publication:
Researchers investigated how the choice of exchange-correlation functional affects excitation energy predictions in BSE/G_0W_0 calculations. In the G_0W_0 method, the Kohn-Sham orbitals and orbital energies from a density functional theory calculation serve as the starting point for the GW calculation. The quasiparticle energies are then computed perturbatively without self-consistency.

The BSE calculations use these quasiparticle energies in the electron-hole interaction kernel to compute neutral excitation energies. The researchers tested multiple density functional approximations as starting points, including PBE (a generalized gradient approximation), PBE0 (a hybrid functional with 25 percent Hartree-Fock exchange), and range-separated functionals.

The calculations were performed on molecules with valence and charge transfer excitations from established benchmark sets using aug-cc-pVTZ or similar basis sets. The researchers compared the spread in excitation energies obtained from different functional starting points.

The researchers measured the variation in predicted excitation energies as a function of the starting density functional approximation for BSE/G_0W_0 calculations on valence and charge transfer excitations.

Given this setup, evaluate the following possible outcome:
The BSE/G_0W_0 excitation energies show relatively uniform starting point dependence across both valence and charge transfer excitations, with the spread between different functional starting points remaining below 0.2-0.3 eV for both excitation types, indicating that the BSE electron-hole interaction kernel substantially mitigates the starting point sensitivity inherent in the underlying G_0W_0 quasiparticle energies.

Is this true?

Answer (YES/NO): NO